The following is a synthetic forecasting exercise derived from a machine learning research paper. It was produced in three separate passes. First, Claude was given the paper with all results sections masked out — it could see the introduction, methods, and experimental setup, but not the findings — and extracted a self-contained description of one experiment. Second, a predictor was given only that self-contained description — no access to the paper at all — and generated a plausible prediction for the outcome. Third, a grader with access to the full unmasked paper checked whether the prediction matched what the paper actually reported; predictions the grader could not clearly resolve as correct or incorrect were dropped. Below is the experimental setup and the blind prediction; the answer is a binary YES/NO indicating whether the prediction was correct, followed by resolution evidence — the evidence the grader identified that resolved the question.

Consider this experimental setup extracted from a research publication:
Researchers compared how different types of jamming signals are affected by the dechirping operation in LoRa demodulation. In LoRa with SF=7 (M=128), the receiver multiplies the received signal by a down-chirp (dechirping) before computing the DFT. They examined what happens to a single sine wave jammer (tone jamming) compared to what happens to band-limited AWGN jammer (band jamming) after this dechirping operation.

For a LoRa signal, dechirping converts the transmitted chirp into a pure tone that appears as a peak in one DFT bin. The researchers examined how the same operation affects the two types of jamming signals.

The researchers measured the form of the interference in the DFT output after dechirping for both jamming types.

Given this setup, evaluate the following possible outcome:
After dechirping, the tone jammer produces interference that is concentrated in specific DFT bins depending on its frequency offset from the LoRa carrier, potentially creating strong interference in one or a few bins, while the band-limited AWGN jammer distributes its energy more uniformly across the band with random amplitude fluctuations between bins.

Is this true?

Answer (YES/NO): NO